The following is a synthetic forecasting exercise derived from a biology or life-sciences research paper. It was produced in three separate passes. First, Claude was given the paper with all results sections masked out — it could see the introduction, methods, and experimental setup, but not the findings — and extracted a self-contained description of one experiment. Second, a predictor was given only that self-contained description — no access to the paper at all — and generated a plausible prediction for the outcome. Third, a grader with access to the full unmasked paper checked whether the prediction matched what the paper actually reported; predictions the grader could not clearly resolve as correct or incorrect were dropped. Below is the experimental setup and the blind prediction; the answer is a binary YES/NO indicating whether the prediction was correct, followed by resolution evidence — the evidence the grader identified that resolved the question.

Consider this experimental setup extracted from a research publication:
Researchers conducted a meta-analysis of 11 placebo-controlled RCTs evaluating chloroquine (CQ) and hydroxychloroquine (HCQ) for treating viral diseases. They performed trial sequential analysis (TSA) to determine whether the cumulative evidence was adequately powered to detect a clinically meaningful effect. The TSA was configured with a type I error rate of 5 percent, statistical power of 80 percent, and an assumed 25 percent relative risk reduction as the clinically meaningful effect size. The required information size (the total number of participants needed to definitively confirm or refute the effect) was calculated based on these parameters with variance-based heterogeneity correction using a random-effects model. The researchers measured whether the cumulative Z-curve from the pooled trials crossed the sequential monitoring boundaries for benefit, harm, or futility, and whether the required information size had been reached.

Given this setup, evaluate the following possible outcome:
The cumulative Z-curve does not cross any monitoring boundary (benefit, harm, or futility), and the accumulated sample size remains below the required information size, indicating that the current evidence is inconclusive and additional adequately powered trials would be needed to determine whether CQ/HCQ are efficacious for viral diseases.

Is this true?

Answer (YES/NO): NO